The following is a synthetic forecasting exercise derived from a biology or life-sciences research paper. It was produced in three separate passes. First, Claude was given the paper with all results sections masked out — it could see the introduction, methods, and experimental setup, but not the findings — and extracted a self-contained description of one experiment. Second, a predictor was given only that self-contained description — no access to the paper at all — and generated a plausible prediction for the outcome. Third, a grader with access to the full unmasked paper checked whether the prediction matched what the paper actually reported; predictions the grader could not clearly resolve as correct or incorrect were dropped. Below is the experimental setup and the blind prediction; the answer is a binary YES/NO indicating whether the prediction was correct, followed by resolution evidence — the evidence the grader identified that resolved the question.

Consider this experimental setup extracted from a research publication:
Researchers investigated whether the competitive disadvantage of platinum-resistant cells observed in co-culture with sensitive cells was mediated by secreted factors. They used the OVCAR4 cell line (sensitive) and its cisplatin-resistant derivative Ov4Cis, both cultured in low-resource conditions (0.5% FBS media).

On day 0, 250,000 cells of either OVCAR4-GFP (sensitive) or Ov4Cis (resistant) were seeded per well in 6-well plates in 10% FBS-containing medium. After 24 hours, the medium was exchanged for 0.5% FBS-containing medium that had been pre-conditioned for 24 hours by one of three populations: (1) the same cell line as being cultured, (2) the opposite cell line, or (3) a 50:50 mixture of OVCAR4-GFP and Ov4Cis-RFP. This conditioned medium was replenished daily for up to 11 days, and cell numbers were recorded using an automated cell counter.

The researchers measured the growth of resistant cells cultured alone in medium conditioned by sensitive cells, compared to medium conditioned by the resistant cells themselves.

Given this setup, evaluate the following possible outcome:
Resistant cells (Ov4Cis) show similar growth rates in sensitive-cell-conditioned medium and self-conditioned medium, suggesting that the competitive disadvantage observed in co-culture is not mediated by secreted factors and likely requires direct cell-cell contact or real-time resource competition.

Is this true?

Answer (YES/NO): YES